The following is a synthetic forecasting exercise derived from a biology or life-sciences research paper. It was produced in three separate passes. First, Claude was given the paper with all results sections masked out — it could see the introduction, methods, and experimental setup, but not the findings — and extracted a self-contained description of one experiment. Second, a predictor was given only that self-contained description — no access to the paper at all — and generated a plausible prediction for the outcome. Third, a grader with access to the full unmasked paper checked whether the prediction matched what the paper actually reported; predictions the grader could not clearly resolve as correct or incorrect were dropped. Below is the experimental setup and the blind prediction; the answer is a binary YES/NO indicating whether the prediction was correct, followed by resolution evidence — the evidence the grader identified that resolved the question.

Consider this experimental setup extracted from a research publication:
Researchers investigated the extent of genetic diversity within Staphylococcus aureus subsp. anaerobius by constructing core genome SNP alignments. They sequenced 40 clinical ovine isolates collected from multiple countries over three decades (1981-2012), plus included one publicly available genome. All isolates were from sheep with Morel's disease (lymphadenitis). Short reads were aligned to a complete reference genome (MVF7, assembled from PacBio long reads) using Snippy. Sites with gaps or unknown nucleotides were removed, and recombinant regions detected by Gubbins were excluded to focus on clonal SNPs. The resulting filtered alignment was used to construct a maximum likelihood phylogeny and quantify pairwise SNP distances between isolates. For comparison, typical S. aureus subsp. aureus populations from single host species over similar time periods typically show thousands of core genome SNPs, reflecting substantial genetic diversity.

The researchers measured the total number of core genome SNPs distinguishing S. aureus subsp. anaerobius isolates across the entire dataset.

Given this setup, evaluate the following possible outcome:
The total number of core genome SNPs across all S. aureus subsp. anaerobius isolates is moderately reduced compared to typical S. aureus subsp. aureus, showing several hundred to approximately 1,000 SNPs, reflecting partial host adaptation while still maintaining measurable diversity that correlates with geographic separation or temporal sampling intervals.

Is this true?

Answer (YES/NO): NO